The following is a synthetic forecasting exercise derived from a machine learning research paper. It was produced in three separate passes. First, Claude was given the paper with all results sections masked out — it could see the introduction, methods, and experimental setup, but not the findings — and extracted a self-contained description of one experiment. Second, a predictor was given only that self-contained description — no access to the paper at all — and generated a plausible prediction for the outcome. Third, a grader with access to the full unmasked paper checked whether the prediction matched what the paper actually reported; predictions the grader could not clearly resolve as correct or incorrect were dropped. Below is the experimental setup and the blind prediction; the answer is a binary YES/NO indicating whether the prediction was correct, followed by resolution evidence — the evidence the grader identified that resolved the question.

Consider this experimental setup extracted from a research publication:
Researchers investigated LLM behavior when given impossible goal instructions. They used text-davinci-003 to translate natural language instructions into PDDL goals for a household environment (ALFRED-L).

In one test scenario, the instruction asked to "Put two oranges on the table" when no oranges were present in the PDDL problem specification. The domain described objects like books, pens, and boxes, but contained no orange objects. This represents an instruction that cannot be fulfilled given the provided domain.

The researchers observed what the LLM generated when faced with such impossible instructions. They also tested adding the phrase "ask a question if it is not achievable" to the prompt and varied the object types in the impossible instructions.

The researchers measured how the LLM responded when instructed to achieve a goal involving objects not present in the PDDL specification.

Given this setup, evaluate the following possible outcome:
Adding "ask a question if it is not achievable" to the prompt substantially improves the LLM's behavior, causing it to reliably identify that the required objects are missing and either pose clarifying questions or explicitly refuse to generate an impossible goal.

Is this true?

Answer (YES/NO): NO